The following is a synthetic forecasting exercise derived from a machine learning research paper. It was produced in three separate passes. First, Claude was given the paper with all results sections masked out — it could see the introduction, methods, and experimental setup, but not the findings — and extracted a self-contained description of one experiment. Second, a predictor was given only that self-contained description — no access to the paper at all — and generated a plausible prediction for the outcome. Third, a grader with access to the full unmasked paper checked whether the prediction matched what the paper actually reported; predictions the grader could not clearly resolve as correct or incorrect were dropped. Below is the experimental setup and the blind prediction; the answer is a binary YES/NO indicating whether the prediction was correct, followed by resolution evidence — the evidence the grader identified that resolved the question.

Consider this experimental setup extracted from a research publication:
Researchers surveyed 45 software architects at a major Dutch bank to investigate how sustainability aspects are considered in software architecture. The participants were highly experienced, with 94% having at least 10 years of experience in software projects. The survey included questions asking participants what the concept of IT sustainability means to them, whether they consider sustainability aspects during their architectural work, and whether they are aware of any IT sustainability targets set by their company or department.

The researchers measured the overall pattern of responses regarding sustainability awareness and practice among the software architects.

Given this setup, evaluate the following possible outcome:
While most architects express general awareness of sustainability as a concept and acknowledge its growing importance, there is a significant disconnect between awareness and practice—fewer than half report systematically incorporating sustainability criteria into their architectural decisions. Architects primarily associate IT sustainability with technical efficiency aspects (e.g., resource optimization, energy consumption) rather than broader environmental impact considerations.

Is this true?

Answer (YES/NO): NO